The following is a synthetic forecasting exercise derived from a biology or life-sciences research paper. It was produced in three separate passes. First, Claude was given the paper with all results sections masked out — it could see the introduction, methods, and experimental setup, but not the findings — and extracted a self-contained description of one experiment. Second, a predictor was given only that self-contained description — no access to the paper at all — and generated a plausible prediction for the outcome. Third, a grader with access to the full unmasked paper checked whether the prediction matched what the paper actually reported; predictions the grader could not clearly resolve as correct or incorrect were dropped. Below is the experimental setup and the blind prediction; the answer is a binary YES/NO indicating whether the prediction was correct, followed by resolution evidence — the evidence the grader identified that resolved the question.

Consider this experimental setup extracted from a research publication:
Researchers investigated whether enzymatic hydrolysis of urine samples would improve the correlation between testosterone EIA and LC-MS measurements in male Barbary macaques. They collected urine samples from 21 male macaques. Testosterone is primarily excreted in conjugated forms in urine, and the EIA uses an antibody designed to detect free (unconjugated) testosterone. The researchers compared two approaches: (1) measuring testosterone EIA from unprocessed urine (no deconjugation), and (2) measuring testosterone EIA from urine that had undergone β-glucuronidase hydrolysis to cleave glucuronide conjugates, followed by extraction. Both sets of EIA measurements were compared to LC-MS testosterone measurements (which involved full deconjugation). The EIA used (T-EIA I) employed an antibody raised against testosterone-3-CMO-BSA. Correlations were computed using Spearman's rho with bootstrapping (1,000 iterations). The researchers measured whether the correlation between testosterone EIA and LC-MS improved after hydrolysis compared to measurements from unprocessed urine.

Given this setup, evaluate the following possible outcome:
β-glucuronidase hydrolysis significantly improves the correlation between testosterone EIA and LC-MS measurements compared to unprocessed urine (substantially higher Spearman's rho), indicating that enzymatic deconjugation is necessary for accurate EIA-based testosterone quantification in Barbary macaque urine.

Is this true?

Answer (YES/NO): YES